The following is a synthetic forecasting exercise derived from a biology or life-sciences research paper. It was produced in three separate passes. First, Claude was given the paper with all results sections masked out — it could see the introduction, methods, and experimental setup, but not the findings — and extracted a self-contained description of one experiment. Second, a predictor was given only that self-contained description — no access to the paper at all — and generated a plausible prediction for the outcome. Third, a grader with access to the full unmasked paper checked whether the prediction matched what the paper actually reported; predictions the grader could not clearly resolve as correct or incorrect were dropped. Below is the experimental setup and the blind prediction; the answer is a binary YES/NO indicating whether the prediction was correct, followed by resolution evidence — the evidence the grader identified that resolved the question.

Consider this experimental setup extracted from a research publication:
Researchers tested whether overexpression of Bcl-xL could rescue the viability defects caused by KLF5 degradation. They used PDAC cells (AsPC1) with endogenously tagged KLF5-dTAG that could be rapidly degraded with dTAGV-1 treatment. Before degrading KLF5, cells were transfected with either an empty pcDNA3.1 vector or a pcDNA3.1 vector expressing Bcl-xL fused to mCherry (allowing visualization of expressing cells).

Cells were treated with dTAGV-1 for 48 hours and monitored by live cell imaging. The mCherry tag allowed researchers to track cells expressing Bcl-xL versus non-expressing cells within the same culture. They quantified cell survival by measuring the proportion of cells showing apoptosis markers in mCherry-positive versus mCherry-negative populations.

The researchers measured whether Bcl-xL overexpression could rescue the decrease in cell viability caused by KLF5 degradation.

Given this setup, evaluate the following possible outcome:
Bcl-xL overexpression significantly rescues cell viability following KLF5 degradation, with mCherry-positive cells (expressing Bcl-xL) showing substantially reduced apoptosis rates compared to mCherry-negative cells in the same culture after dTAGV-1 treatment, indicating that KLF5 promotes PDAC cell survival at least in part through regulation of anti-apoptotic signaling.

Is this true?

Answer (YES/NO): NO